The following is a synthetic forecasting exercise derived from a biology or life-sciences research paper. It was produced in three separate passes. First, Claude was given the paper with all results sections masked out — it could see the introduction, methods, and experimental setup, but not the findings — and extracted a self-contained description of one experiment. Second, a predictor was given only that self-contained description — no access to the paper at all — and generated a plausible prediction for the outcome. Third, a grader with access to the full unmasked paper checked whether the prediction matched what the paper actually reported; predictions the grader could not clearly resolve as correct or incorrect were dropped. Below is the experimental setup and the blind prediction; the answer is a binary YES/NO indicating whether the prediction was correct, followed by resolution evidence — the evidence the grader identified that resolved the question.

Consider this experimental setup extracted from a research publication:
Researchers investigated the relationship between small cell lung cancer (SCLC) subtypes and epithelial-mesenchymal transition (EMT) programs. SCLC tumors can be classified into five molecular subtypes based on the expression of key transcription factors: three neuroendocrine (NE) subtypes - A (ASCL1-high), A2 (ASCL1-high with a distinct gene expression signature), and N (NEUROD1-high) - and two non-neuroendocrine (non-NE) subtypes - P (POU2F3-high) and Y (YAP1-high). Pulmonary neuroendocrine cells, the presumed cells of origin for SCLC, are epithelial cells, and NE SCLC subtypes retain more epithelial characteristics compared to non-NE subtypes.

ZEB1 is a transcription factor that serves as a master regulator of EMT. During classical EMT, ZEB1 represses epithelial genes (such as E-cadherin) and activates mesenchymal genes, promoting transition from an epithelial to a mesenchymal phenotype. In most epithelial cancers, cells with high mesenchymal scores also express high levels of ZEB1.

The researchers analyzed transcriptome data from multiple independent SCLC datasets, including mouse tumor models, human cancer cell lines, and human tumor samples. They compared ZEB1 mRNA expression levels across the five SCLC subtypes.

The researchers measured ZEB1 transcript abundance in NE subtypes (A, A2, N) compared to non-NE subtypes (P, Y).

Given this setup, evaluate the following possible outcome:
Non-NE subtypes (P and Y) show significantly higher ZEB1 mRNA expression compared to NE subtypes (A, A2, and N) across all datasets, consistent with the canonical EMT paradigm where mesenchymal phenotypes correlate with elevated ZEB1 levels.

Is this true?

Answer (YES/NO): NO